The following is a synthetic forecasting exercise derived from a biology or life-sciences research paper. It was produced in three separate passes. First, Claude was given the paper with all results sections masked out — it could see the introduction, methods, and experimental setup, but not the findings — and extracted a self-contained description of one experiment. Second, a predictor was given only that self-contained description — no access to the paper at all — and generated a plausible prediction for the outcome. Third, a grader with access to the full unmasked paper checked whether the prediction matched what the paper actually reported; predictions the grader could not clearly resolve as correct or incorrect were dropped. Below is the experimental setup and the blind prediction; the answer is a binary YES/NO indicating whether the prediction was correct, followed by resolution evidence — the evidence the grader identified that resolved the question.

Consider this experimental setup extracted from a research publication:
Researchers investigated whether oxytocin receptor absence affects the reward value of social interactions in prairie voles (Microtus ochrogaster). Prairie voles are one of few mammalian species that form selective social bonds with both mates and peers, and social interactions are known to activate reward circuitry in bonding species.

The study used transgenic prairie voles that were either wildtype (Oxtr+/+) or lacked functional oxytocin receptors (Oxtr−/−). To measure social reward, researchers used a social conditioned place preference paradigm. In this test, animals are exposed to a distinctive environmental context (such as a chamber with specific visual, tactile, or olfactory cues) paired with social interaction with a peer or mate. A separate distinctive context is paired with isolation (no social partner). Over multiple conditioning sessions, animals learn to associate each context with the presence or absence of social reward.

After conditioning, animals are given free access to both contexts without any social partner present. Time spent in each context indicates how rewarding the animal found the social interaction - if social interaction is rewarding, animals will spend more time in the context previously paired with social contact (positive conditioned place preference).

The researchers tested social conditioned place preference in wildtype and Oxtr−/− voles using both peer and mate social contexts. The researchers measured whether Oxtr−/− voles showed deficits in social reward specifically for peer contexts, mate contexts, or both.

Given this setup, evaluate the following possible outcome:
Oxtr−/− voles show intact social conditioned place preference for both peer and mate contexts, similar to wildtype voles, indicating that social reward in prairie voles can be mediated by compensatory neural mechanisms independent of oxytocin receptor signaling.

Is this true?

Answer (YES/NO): NO